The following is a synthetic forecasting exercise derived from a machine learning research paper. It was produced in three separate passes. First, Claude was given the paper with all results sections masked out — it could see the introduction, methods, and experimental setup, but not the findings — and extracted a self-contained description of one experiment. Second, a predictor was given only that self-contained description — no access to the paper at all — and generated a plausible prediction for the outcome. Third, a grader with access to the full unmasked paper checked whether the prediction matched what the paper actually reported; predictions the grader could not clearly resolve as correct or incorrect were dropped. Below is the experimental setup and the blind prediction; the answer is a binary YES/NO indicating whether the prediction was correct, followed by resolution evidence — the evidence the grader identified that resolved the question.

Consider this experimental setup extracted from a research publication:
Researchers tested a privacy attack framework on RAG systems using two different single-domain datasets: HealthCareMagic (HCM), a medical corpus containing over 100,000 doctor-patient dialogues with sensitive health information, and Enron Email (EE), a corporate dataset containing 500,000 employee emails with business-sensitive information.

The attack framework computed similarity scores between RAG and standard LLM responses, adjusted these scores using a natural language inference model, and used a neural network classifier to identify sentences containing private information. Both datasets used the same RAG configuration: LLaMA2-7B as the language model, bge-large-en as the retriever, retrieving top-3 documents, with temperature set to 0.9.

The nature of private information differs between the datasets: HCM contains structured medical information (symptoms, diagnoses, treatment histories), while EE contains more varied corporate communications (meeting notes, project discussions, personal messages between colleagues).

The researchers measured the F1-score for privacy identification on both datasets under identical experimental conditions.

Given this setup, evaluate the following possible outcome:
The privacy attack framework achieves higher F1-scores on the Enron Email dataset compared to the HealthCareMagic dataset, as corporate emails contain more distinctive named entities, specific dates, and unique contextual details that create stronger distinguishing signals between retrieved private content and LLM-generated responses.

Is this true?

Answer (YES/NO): YES